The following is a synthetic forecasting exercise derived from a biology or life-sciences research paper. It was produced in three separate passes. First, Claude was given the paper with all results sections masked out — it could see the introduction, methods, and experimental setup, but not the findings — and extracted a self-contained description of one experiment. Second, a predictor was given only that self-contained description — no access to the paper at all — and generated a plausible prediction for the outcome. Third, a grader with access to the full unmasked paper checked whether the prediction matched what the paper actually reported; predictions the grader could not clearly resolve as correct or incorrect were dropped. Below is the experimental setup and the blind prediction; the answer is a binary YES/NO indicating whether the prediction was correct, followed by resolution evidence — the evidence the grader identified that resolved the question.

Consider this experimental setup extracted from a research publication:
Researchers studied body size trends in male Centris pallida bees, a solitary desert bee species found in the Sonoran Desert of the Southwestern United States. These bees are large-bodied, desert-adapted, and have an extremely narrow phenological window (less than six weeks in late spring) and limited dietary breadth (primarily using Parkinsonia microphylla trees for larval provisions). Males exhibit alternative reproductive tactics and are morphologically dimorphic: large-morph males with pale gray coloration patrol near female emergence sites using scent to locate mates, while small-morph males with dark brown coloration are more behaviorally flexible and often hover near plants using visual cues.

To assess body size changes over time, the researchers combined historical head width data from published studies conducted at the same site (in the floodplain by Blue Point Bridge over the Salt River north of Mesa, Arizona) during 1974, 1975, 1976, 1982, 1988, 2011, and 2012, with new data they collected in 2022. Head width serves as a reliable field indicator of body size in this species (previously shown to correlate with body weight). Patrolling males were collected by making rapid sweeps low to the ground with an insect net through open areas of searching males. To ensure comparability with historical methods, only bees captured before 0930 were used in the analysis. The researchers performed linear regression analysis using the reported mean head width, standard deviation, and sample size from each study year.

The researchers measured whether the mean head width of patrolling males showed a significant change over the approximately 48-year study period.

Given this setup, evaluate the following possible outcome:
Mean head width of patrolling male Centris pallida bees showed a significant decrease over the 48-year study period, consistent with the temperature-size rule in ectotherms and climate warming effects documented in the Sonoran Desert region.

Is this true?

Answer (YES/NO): NO